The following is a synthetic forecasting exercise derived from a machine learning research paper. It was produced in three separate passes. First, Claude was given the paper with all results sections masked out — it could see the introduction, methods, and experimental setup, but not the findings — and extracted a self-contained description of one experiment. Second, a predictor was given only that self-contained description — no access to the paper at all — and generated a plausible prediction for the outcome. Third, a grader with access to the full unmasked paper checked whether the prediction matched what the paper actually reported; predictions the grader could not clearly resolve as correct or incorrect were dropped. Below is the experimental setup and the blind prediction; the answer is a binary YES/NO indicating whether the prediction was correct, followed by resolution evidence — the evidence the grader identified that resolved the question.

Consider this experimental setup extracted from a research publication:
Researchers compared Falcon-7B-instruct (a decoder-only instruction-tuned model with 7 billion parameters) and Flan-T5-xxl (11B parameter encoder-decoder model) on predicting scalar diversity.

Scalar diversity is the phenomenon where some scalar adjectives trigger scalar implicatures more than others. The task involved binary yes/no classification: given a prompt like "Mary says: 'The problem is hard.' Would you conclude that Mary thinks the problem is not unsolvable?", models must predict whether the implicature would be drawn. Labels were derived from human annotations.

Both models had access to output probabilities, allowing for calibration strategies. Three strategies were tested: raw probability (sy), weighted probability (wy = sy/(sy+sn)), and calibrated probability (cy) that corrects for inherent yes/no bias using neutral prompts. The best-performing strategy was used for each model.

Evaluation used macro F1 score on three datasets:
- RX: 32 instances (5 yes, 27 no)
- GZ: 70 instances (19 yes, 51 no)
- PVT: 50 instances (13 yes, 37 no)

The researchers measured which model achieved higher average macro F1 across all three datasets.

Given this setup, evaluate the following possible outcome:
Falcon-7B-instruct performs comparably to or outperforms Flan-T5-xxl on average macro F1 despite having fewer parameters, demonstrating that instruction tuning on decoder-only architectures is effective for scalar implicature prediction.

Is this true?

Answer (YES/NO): NO